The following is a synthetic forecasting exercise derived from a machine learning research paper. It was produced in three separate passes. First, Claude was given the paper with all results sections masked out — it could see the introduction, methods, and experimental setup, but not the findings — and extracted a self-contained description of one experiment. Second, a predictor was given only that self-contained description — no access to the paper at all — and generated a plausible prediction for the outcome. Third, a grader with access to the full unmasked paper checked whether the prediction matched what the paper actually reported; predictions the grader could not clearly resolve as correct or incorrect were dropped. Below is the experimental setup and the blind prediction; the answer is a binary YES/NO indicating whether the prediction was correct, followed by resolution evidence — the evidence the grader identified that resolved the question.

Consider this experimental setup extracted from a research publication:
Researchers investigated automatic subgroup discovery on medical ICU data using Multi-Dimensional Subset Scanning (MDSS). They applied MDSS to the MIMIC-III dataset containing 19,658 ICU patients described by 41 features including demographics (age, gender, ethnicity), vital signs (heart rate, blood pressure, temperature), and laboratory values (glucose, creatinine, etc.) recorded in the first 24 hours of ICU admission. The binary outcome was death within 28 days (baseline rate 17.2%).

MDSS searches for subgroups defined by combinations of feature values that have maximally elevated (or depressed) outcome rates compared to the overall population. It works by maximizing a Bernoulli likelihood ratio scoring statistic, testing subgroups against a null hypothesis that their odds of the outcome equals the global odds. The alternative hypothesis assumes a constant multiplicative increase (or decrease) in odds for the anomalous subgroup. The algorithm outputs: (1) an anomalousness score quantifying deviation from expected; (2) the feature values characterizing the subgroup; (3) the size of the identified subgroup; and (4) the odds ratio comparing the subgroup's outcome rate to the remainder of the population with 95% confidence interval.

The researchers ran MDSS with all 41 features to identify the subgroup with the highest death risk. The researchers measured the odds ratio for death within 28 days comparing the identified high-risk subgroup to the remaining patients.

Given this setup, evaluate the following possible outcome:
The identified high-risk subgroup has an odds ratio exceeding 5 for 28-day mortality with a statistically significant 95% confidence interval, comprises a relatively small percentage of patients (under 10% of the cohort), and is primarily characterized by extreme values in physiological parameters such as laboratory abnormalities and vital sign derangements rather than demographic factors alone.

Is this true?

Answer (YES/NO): NO